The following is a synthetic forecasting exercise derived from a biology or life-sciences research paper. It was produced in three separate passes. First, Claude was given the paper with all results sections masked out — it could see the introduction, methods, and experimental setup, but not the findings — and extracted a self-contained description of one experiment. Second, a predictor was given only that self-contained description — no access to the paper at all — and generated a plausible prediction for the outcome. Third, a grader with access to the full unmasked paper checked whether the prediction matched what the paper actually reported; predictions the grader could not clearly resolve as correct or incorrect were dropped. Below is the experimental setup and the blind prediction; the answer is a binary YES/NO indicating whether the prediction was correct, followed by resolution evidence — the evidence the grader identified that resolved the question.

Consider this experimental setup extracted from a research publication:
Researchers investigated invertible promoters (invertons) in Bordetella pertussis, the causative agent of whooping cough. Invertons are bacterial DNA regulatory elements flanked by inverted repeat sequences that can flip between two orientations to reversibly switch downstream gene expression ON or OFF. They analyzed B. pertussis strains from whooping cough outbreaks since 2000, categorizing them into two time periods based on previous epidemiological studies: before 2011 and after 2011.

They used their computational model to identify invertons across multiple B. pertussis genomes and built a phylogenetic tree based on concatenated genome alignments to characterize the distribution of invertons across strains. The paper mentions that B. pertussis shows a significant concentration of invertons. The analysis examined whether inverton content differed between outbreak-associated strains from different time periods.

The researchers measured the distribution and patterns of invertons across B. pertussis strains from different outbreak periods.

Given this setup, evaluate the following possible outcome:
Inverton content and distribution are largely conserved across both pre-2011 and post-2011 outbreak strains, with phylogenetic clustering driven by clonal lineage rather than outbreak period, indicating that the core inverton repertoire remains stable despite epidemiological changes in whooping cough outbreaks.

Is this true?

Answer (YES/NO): NO